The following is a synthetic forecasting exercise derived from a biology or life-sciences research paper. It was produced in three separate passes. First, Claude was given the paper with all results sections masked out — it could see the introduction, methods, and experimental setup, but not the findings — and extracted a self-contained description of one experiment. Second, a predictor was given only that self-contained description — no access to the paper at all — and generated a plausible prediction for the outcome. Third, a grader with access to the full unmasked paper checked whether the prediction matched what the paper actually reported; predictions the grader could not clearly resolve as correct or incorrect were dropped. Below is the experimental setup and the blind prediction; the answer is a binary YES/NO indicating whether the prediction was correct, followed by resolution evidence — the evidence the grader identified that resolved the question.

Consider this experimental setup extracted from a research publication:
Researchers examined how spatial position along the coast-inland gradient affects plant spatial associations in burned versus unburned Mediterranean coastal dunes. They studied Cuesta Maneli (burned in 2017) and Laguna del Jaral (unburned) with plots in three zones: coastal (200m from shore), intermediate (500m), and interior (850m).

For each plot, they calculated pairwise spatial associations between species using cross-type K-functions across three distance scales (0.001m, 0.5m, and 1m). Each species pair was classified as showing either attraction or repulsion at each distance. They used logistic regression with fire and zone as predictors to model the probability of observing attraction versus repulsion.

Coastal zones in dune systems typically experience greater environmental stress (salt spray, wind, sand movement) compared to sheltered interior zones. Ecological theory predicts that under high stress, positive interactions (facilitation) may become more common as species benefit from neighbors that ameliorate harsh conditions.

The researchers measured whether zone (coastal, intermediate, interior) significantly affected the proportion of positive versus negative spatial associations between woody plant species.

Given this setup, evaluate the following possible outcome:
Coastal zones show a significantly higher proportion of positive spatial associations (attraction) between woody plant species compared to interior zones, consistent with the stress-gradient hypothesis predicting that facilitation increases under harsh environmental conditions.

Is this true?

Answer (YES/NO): NO